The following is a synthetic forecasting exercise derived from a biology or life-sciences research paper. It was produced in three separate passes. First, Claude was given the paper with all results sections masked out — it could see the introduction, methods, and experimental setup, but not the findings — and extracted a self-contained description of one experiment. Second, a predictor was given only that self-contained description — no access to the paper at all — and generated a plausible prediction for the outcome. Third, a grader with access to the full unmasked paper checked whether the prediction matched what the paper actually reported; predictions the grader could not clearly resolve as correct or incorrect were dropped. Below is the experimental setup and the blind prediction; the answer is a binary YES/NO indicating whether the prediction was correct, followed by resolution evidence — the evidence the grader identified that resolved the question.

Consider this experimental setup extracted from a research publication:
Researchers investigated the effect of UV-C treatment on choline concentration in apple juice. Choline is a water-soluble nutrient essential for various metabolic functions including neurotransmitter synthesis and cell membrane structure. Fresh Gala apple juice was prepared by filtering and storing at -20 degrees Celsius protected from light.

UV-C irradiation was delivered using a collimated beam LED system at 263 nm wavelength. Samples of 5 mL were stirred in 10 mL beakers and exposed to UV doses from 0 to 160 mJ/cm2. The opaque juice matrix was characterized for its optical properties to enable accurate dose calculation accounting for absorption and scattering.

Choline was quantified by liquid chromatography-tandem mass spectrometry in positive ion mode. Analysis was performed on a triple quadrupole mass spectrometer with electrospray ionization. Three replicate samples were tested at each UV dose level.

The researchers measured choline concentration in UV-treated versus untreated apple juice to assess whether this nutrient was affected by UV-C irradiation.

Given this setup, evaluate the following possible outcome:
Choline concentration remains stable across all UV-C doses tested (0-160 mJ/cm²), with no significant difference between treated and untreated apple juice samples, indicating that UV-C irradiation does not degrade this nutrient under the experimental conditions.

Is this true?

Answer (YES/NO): NO